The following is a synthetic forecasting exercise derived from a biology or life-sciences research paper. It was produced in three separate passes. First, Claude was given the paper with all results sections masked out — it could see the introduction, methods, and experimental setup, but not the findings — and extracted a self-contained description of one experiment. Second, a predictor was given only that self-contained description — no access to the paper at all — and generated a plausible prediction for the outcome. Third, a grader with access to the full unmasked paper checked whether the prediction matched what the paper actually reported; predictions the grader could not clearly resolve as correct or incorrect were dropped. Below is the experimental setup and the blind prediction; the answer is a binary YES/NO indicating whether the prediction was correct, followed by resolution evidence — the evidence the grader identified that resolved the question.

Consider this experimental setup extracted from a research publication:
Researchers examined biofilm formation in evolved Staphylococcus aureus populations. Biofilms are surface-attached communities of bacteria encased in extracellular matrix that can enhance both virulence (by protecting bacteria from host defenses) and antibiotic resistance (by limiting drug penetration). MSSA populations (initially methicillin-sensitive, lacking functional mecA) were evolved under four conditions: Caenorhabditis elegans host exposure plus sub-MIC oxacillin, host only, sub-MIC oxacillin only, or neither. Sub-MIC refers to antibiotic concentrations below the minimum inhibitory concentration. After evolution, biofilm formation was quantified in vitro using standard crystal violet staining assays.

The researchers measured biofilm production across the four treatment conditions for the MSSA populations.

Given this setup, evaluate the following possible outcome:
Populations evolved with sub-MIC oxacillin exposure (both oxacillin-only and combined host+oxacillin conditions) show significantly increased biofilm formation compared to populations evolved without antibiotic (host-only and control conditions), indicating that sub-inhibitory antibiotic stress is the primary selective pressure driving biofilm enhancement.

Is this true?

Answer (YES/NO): NO